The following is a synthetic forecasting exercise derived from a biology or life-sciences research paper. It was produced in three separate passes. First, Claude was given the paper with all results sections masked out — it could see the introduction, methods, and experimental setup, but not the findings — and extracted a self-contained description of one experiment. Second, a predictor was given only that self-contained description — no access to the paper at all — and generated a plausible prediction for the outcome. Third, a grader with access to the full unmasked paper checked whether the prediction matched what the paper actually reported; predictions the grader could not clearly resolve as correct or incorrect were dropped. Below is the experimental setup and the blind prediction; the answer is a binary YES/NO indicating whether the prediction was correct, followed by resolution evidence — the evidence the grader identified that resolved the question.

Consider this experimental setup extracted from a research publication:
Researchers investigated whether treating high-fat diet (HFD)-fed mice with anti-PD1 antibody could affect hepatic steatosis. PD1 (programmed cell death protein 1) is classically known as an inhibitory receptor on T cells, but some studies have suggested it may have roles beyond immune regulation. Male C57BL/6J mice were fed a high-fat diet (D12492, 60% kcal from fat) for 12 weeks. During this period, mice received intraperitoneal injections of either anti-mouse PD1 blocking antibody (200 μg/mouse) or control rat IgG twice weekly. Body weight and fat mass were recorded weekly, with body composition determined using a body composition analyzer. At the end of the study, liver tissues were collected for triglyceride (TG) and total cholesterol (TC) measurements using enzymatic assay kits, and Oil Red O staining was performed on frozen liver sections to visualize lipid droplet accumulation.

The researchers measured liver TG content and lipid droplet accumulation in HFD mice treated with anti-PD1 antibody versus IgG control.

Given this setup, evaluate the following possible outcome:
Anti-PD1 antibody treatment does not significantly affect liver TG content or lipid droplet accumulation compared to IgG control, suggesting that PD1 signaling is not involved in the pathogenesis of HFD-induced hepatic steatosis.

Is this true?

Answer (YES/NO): NO